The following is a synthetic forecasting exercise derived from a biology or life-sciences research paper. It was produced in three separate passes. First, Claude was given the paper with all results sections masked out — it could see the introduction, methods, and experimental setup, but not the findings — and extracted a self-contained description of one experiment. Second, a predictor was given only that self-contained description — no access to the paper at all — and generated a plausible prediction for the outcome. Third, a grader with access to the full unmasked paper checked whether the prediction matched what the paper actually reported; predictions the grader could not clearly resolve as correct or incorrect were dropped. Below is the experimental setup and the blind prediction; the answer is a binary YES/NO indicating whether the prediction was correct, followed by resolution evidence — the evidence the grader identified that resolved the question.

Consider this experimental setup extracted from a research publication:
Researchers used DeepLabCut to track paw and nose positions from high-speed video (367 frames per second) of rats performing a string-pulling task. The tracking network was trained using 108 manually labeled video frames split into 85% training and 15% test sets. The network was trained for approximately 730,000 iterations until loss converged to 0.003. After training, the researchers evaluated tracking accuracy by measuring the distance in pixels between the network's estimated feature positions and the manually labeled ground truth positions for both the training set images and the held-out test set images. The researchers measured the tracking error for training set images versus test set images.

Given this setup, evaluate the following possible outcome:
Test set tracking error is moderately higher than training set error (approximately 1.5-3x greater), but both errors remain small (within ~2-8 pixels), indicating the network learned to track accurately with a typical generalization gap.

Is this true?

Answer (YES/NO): NO